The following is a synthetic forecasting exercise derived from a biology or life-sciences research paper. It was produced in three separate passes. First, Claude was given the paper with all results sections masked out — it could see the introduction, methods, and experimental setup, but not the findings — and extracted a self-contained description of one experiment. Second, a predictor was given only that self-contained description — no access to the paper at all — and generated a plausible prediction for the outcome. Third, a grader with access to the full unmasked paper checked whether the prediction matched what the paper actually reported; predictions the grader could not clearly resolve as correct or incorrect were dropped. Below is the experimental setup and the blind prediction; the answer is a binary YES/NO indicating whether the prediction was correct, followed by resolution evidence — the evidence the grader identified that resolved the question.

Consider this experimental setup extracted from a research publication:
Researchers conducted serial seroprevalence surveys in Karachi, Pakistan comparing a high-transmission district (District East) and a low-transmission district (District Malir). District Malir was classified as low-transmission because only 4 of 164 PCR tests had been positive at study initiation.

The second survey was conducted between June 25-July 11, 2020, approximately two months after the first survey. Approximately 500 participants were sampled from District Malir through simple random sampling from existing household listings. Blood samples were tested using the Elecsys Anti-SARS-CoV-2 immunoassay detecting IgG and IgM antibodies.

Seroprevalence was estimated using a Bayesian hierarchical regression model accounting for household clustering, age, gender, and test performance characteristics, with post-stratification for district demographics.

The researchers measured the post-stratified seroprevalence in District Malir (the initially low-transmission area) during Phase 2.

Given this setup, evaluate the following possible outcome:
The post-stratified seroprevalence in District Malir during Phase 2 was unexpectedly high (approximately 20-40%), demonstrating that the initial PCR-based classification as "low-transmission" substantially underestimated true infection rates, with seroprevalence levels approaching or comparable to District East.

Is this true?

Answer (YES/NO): NO